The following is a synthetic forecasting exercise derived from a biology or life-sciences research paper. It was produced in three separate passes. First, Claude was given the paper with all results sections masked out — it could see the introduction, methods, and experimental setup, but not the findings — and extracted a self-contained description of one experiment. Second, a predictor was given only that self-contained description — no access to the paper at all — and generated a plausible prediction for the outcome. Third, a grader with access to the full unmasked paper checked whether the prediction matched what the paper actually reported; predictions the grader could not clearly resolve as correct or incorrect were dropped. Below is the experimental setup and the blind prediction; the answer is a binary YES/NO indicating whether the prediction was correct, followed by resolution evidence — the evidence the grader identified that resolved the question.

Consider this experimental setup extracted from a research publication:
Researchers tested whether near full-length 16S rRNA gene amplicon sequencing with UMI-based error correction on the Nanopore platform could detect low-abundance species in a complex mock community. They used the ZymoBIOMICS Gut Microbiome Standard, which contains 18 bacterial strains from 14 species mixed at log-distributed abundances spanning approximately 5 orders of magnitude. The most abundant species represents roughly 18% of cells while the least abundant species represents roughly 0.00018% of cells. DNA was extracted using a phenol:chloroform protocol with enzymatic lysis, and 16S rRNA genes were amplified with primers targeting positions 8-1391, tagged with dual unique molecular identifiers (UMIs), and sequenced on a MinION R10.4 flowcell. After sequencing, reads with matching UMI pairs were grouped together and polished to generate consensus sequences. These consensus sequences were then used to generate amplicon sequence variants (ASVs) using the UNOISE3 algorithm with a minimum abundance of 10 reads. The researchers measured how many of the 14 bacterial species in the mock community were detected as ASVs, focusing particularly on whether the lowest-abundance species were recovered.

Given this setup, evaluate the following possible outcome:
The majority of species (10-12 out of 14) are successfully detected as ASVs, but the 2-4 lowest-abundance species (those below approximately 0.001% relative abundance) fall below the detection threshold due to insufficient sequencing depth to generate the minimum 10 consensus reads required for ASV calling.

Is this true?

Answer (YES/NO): YES